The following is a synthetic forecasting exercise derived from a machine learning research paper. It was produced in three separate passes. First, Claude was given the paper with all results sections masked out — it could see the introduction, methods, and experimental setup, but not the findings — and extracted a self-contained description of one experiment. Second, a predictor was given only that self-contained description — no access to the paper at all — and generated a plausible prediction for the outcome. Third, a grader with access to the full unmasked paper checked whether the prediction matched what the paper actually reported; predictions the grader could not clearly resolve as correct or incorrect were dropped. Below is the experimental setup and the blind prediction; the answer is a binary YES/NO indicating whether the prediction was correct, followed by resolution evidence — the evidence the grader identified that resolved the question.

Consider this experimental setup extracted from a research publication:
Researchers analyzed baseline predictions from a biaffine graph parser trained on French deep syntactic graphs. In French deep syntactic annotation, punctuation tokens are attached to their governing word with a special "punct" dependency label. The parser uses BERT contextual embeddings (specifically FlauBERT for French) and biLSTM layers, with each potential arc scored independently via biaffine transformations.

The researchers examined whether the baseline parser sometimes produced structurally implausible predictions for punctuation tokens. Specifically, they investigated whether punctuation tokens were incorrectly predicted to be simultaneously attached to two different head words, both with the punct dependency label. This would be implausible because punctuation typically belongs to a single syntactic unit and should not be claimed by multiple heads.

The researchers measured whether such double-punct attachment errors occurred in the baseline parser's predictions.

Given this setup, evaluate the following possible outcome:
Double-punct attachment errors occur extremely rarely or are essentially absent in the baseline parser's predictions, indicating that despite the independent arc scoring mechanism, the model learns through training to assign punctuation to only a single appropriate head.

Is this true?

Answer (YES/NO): NO